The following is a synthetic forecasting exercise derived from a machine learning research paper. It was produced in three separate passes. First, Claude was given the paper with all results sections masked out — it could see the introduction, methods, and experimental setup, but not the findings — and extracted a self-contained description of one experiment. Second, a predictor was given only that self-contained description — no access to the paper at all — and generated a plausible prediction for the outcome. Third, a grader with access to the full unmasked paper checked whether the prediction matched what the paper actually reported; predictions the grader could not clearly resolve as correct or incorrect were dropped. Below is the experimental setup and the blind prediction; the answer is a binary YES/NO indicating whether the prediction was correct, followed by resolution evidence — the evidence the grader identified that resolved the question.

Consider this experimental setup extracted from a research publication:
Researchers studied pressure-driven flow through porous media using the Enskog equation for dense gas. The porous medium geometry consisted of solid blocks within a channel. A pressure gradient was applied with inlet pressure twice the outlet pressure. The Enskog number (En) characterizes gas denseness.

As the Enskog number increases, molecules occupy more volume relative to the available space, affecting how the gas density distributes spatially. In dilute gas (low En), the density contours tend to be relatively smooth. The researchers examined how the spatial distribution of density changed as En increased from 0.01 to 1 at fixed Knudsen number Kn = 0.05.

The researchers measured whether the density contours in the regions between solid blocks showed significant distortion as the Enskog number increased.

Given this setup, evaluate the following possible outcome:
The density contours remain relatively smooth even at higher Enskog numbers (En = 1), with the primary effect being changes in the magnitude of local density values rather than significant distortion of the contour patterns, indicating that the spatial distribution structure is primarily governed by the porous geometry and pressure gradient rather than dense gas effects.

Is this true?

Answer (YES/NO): NO